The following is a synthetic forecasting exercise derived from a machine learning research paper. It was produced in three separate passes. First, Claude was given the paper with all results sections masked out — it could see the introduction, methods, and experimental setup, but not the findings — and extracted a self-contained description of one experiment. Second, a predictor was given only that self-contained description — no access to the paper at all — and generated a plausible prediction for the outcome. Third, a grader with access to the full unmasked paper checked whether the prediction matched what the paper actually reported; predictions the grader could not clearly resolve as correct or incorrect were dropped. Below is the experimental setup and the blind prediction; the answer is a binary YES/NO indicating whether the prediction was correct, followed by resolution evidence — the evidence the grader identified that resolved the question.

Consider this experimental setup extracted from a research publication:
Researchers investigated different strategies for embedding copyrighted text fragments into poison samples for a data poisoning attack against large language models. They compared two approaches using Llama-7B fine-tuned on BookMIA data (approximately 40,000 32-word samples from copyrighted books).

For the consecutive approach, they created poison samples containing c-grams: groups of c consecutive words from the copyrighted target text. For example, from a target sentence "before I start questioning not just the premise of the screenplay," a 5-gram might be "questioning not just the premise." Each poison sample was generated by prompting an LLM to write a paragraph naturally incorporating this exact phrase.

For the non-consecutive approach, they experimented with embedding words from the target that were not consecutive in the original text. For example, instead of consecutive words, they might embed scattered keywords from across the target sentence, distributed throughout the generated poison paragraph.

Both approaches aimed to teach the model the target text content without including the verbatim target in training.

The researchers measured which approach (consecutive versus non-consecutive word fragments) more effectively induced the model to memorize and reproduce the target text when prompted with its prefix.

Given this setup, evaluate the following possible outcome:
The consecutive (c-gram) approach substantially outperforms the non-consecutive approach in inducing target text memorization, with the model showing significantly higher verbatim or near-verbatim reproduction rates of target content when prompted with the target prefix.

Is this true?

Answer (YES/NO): YES